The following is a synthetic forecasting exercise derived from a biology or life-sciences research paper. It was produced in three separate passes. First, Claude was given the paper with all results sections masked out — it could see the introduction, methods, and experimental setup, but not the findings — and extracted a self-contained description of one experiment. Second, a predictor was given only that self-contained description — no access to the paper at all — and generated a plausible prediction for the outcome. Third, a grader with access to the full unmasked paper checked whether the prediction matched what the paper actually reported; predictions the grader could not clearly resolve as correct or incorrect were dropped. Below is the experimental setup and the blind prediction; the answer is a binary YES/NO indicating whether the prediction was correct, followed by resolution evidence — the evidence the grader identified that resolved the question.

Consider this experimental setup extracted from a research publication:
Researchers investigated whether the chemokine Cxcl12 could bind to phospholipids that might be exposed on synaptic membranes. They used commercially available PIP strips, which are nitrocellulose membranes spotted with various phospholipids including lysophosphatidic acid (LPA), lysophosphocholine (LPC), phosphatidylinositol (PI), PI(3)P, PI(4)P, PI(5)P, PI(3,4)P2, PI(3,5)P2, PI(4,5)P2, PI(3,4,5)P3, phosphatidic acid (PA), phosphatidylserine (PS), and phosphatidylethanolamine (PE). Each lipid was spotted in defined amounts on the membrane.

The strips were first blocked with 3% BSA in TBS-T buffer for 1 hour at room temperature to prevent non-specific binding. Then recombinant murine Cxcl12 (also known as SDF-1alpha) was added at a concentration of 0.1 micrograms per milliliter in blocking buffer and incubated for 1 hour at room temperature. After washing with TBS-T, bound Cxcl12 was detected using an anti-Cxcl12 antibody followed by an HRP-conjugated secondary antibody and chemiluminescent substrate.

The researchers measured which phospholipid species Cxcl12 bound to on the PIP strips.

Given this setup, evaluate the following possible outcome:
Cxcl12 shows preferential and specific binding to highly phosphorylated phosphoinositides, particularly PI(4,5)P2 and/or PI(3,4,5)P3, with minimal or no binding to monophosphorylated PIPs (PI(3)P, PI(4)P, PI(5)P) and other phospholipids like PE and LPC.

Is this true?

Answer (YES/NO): NO